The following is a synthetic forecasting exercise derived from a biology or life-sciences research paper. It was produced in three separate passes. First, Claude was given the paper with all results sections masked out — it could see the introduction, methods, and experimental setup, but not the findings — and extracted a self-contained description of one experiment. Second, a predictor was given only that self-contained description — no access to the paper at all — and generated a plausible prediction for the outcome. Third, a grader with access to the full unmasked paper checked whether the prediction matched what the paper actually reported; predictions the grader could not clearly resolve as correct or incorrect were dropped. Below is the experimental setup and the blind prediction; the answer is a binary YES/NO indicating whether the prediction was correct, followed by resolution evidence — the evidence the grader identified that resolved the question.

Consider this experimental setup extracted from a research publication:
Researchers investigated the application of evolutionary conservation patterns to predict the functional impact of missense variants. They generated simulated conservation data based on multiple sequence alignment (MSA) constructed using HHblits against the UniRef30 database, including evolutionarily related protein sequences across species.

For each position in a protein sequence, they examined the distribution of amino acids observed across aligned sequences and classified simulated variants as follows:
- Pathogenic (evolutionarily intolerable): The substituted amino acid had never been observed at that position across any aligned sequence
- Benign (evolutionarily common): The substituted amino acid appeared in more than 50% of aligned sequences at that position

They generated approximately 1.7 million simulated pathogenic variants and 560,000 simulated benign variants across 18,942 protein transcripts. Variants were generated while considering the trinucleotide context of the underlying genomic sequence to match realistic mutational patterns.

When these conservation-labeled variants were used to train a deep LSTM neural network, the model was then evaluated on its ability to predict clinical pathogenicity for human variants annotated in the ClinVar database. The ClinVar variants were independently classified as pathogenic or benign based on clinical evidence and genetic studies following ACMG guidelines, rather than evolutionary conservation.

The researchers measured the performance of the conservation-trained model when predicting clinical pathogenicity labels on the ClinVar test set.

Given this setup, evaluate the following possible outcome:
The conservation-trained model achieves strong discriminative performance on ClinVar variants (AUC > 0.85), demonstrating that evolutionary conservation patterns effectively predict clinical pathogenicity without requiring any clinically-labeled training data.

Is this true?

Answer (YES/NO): NO